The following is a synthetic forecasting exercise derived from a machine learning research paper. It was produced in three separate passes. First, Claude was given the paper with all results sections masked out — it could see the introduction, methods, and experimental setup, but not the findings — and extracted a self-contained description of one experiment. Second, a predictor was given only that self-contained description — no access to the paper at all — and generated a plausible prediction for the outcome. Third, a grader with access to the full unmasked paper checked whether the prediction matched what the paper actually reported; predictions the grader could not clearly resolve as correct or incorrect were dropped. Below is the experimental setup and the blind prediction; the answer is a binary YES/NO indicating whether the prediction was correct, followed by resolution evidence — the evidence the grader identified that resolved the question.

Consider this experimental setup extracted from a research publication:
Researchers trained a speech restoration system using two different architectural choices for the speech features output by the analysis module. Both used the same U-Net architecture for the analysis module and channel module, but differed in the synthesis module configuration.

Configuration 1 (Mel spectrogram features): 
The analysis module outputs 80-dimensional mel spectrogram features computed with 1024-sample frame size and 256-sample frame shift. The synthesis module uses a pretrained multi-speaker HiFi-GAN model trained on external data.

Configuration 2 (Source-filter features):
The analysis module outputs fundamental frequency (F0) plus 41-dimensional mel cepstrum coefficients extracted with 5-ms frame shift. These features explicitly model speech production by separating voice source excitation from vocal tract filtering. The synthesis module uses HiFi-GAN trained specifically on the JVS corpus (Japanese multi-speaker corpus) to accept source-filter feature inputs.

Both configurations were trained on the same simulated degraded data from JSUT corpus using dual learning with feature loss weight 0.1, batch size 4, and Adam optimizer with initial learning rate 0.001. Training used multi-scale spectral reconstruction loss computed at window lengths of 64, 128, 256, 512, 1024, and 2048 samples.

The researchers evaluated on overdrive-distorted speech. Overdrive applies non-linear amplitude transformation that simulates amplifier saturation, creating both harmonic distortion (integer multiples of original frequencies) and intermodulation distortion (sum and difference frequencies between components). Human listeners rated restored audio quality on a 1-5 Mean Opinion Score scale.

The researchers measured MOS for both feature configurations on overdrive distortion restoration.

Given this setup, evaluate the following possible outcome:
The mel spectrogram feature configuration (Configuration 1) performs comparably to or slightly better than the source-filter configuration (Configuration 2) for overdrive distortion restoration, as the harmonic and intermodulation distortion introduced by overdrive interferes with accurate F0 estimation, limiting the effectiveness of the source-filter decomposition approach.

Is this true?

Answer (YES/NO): YES